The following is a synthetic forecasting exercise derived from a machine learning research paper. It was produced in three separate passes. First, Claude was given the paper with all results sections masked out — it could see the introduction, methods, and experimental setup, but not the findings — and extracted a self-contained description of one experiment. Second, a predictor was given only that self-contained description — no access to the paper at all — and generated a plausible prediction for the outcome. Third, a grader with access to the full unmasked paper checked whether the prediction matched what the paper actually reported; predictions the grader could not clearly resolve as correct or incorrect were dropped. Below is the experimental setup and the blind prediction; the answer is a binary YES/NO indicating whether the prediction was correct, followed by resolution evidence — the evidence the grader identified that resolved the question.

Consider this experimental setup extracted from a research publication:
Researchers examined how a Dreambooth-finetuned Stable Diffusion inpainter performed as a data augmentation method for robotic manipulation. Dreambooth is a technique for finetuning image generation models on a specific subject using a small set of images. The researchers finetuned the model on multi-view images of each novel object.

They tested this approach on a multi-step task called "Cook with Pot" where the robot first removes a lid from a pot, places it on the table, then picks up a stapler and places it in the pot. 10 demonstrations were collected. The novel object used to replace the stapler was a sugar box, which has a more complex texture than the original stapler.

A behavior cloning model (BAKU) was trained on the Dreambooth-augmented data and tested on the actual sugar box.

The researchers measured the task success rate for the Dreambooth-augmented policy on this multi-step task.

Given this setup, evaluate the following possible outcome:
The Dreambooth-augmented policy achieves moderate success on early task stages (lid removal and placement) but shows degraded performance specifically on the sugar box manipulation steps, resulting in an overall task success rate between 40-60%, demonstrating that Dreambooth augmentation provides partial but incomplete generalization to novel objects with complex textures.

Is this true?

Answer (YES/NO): NO